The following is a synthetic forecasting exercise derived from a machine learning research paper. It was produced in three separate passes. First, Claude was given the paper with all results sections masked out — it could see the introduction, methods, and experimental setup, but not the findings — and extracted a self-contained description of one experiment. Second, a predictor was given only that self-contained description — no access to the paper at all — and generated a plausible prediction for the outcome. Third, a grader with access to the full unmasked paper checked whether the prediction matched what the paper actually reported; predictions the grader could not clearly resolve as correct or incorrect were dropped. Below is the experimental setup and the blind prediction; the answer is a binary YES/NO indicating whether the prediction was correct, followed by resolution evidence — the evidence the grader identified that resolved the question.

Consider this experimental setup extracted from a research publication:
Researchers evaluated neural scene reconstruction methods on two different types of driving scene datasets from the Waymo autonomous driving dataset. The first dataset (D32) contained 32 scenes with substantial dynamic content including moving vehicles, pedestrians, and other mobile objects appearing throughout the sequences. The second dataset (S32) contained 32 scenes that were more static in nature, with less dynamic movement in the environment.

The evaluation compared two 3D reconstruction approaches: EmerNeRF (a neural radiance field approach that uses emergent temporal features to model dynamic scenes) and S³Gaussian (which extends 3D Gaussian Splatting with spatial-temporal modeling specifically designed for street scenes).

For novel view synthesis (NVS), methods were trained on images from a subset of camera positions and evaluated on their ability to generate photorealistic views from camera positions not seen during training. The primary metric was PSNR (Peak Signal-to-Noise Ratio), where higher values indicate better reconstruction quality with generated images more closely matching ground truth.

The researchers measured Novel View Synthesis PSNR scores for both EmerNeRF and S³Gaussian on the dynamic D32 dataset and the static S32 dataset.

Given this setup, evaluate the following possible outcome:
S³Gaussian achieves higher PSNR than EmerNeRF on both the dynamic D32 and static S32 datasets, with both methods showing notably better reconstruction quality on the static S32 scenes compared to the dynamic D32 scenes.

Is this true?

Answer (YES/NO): NO